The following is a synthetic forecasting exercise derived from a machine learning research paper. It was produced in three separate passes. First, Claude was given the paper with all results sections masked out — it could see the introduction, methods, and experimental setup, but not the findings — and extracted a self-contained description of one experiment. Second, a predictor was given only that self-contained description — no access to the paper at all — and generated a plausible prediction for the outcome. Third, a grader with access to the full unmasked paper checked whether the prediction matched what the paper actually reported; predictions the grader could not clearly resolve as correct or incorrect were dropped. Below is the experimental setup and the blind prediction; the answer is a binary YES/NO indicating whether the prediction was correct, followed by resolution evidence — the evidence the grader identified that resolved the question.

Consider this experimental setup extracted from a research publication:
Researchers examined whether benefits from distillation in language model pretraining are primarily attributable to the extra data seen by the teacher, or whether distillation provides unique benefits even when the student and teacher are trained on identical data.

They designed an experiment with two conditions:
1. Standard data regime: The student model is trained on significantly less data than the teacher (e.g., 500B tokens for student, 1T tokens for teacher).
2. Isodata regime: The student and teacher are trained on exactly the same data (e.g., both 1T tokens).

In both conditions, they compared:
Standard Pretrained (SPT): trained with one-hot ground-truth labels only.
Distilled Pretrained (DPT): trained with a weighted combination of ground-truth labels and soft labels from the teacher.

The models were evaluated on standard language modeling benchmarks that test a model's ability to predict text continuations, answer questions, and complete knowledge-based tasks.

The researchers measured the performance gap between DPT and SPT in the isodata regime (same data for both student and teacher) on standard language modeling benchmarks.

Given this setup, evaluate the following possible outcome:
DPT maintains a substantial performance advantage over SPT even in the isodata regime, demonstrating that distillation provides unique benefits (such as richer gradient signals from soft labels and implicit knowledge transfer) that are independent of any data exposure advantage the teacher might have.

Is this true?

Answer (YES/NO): YES